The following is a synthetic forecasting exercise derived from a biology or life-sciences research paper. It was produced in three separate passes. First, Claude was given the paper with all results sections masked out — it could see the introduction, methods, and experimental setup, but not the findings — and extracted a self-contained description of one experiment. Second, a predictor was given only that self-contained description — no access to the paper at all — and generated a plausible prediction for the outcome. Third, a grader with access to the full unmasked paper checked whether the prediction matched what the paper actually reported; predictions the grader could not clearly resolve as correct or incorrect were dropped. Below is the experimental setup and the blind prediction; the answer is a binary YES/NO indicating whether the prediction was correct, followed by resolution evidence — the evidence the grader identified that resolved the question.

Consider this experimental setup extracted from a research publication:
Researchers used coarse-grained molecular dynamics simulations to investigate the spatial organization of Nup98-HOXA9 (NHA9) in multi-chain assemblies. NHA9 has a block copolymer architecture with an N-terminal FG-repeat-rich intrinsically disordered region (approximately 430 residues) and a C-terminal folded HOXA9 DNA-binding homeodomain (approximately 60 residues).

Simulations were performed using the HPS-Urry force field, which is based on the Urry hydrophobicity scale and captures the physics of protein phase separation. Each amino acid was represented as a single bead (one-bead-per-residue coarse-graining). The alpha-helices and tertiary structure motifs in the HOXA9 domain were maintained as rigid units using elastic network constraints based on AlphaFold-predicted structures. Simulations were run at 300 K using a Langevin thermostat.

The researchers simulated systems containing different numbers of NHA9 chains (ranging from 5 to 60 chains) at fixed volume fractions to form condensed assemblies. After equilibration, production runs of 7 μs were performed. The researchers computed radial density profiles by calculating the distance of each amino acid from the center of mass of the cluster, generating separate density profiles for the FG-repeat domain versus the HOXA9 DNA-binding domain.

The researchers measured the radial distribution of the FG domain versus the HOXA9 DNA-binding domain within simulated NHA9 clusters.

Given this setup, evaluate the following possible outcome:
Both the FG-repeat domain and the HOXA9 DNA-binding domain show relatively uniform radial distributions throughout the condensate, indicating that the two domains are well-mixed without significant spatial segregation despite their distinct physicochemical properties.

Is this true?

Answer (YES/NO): NO